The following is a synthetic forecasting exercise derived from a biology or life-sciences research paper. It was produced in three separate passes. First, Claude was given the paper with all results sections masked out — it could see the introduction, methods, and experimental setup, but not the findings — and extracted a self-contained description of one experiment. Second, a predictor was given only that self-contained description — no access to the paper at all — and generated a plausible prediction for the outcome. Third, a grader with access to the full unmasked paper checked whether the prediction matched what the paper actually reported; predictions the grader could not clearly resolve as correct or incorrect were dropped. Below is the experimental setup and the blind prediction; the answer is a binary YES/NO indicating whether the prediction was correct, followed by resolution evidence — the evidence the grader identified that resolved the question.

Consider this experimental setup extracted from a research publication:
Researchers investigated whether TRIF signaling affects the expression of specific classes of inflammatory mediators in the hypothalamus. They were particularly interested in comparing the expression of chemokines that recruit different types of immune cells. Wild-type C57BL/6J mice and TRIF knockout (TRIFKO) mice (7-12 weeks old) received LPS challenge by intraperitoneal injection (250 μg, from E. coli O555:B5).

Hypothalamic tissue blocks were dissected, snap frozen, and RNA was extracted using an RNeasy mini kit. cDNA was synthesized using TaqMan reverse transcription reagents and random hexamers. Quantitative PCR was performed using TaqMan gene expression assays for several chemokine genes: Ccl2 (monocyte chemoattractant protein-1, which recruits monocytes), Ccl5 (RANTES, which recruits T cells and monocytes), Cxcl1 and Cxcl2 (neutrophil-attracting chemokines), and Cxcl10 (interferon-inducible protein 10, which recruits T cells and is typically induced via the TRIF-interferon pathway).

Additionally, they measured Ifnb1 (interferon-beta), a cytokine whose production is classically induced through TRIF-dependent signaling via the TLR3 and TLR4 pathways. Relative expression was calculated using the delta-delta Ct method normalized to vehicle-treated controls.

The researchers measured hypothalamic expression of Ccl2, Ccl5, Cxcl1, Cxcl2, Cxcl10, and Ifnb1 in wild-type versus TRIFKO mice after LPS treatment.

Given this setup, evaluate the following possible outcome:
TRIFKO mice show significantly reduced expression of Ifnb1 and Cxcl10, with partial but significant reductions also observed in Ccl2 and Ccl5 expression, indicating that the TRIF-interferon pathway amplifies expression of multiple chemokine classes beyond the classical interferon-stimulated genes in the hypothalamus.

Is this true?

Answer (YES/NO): NO